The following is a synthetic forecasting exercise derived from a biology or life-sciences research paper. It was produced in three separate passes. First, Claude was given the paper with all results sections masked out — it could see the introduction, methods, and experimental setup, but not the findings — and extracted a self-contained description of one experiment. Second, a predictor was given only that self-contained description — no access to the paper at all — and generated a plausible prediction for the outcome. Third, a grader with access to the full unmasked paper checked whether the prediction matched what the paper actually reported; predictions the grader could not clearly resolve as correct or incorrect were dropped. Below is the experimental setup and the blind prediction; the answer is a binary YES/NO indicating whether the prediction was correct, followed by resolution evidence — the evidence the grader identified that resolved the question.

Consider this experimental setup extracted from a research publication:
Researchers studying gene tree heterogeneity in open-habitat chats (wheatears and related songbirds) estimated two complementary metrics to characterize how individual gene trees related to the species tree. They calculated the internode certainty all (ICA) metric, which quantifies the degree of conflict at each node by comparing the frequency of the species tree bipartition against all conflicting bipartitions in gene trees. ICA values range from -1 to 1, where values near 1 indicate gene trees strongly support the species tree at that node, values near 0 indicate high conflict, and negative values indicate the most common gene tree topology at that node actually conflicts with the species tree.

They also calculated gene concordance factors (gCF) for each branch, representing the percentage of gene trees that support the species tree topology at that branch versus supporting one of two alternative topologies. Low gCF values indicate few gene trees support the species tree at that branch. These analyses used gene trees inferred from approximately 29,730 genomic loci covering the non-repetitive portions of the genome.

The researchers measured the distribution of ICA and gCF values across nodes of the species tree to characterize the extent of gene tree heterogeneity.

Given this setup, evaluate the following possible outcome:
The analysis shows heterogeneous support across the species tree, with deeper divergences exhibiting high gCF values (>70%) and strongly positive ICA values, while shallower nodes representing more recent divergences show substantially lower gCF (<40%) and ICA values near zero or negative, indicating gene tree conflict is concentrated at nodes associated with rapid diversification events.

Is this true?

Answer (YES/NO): NO